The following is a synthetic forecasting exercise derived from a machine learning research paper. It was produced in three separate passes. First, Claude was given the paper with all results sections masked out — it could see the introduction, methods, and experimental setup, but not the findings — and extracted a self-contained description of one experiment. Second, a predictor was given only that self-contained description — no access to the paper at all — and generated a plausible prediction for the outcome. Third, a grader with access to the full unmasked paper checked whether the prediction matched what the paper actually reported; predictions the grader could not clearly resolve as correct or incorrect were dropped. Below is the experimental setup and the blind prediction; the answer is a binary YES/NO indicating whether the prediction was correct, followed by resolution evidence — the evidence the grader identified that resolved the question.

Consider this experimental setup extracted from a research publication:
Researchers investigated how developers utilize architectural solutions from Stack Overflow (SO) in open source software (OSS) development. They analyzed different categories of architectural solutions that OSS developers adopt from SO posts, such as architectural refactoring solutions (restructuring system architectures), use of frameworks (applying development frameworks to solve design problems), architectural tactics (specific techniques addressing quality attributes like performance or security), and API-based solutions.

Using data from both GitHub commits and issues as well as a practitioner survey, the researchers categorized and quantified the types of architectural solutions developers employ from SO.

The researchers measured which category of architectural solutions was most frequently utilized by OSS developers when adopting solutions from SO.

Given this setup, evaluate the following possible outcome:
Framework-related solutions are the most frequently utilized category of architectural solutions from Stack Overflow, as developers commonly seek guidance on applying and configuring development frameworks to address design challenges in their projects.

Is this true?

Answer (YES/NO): NO